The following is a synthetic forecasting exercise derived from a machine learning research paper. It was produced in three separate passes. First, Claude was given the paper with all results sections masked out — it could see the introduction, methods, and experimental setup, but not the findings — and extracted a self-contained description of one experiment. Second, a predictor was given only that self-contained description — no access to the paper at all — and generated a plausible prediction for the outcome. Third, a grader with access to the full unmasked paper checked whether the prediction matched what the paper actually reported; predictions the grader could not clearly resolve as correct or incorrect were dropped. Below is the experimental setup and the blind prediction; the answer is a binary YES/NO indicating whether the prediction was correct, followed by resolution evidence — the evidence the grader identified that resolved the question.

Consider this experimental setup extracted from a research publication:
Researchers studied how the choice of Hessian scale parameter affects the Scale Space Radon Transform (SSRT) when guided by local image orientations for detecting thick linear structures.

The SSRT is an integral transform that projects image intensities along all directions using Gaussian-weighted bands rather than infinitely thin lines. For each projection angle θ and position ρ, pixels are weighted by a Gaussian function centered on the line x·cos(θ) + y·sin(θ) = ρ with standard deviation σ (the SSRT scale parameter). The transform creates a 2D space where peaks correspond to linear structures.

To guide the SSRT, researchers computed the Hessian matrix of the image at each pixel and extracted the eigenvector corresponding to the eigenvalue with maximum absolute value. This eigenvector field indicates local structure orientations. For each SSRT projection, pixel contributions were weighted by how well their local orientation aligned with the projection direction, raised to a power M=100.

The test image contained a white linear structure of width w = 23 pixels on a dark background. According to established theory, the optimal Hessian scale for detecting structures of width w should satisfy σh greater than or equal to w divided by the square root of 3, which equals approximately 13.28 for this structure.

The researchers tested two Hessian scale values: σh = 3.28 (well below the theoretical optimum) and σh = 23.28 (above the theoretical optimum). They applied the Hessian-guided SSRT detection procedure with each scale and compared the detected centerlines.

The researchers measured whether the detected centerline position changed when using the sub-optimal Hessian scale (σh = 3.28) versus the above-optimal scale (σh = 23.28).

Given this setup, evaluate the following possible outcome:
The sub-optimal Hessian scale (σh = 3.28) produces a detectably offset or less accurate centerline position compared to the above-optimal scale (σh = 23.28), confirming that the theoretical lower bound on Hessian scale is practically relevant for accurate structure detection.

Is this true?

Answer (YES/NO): NO